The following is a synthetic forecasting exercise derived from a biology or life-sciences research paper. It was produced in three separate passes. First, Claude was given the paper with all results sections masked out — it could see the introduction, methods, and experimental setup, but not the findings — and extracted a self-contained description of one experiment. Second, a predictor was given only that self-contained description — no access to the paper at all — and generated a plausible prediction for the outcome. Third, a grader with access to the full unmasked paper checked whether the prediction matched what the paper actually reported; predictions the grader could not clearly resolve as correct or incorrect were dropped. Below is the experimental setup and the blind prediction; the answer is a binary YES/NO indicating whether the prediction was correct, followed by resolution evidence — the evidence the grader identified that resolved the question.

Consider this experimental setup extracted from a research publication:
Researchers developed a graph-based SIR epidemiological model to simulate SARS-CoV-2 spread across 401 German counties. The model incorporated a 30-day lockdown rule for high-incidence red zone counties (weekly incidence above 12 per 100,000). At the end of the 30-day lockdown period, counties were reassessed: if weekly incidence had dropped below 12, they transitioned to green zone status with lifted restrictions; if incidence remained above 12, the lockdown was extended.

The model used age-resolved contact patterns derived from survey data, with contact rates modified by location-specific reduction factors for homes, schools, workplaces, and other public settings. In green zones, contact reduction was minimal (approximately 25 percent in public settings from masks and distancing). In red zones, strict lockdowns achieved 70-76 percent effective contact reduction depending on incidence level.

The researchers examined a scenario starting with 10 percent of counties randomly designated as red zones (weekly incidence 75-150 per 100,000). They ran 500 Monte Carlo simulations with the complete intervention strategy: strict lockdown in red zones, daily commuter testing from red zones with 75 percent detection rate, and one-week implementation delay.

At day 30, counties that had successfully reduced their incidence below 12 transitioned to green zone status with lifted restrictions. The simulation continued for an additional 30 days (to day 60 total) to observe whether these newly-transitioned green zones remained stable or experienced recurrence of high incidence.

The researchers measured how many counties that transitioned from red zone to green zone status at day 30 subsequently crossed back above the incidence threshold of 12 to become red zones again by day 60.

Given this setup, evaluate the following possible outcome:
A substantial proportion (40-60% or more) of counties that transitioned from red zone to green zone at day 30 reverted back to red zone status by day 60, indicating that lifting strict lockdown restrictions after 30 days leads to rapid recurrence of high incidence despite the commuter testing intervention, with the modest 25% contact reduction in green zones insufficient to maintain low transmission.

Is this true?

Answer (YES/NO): NO